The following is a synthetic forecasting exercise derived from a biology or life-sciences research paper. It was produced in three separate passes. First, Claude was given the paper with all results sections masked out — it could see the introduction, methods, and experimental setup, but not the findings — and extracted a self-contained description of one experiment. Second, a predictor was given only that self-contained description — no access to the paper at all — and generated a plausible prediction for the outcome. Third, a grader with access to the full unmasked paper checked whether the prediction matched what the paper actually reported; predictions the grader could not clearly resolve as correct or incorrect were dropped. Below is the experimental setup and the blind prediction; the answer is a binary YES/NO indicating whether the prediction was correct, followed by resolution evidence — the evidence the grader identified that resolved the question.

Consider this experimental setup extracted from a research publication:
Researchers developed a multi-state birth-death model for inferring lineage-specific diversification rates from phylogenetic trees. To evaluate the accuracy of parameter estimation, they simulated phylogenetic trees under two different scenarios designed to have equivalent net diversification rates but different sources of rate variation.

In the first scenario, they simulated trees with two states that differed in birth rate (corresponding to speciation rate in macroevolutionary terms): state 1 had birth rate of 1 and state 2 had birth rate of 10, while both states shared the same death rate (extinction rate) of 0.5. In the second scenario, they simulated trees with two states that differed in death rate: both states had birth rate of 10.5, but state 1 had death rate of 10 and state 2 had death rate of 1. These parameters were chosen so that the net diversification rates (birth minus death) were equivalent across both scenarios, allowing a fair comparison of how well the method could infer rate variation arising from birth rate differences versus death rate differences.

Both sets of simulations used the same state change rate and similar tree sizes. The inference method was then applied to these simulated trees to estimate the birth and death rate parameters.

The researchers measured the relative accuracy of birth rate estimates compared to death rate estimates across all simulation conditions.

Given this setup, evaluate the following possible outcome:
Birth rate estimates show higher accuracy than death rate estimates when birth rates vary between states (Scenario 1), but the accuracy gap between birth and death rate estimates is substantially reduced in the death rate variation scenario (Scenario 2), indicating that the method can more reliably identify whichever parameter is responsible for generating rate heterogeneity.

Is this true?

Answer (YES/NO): NO